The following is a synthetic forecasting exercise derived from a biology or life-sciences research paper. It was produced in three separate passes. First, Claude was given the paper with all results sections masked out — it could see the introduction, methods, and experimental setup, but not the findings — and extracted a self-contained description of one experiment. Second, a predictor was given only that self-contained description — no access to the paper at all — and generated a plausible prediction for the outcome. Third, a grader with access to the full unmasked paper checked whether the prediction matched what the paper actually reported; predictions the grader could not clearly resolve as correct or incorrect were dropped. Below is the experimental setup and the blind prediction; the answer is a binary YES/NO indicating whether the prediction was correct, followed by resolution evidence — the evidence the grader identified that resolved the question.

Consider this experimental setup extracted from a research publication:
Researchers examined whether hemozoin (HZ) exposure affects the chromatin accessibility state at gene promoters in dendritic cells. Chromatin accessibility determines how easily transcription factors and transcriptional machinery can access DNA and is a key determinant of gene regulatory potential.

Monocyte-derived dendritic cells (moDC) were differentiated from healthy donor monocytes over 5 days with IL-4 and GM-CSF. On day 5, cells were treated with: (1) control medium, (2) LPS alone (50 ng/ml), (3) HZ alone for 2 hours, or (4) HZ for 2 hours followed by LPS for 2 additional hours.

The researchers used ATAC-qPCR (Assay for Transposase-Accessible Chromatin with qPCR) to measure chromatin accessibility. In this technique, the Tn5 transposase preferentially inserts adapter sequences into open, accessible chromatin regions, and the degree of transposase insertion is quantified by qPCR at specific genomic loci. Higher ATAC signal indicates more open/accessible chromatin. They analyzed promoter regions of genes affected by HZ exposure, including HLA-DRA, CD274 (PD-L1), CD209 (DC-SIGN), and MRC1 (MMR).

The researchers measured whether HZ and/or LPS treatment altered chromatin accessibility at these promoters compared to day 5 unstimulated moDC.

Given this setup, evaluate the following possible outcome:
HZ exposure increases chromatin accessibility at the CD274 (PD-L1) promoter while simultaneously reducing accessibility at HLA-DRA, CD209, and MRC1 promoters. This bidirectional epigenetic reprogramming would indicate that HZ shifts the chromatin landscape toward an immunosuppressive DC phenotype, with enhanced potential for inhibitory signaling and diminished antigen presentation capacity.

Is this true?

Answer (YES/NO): NO